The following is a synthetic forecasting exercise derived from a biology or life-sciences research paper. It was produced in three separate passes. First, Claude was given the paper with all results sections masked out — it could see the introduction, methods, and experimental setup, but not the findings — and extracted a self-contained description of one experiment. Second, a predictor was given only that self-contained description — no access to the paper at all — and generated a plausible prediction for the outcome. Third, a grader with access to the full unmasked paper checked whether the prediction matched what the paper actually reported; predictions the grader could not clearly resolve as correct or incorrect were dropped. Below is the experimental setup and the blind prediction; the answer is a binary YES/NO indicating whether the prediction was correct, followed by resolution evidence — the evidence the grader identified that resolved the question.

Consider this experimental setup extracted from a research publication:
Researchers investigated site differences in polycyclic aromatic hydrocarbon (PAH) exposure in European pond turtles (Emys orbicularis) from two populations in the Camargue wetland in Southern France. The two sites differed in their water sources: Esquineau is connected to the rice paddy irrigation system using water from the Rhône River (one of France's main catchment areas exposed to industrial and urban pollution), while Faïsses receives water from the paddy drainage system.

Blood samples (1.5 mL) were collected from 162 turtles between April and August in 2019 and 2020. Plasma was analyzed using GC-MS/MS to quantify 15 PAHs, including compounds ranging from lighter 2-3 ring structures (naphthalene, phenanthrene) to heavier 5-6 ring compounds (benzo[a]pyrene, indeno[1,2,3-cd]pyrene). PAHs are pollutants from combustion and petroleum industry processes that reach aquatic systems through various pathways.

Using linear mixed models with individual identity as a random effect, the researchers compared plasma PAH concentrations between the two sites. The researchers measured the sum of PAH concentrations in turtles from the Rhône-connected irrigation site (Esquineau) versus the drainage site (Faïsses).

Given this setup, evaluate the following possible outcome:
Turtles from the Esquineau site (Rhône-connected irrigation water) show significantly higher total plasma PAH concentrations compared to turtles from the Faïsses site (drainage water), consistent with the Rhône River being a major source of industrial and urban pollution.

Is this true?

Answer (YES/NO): NO